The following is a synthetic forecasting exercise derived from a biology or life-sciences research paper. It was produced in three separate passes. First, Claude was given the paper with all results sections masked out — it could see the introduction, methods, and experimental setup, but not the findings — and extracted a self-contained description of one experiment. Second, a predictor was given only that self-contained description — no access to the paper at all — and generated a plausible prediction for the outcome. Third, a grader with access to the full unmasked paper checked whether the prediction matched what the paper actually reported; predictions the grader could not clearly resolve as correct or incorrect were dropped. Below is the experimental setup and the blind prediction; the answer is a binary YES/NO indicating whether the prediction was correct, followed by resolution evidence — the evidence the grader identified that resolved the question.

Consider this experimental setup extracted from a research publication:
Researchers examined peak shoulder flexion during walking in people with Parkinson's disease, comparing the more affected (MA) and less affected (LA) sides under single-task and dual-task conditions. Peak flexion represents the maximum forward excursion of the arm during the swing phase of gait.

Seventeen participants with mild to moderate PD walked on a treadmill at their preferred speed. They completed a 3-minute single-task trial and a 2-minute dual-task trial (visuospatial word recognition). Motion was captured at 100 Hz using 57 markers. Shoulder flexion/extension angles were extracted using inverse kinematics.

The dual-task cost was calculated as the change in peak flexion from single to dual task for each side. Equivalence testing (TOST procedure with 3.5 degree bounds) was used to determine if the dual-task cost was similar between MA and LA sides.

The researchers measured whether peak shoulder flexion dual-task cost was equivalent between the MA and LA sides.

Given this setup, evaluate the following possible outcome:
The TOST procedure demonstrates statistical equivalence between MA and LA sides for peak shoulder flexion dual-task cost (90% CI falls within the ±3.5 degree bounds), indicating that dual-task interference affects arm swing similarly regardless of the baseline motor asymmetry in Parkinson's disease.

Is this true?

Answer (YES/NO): NO